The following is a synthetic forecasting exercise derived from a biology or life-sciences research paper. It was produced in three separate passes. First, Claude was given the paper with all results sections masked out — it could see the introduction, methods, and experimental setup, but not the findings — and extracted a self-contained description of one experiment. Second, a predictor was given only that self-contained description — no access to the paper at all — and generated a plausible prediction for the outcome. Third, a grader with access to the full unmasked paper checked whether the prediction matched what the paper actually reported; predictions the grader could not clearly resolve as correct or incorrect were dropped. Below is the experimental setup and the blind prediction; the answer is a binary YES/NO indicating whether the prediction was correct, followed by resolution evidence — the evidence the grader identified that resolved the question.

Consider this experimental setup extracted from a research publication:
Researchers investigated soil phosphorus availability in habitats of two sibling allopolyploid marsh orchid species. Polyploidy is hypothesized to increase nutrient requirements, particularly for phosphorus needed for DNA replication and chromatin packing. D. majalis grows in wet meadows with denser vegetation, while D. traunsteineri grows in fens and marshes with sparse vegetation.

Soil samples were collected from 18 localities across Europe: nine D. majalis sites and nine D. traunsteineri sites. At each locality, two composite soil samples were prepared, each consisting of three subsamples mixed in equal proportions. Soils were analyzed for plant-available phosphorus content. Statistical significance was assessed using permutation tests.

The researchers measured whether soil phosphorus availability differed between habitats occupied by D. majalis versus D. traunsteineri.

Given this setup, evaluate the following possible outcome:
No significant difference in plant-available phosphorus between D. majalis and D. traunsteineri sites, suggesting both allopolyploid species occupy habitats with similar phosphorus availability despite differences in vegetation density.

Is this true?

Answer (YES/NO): NO